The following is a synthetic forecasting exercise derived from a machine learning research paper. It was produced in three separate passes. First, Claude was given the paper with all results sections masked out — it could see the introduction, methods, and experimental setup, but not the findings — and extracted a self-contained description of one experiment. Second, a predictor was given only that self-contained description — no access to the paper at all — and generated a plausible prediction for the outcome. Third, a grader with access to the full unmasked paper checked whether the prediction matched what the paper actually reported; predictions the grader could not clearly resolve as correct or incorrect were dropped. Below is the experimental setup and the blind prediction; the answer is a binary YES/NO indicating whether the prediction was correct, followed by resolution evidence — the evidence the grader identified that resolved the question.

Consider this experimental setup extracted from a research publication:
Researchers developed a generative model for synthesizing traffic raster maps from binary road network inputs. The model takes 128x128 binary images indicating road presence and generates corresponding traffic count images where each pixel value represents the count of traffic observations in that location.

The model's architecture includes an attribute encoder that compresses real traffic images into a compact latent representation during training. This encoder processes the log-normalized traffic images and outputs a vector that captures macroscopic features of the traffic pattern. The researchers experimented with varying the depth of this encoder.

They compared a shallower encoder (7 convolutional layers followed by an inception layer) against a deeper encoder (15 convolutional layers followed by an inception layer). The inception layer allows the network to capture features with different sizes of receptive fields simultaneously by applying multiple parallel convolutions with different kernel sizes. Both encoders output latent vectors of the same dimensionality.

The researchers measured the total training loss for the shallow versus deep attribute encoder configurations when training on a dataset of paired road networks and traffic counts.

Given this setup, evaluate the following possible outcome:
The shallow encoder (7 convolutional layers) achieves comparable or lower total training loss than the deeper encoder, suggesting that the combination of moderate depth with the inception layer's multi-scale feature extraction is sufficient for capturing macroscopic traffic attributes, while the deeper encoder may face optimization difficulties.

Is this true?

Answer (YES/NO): NO